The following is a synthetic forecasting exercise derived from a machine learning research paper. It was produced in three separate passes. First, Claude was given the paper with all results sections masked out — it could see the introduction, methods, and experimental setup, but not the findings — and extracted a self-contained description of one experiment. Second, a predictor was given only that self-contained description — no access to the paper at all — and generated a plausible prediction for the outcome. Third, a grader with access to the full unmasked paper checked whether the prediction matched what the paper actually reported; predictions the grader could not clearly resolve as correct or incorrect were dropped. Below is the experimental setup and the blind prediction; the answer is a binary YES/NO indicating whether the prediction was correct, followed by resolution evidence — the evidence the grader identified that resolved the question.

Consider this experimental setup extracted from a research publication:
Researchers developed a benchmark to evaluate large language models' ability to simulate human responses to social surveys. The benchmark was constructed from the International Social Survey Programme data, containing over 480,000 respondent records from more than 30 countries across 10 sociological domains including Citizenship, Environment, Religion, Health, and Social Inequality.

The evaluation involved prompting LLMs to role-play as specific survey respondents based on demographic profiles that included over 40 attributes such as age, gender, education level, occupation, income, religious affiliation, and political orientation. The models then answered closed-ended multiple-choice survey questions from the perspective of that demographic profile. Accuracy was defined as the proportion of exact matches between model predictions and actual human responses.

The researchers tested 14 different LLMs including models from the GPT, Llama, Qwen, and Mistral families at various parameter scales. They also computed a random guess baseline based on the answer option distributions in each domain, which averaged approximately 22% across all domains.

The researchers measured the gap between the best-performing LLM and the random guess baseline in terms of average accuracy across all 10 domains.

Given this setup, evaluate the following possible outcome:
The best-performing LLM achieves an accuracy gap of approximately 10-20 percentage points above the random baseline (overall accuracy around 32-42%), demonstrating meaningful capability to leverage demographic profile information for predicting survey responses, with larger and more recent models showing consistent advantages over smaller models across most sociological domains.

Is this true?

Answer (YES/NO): YES